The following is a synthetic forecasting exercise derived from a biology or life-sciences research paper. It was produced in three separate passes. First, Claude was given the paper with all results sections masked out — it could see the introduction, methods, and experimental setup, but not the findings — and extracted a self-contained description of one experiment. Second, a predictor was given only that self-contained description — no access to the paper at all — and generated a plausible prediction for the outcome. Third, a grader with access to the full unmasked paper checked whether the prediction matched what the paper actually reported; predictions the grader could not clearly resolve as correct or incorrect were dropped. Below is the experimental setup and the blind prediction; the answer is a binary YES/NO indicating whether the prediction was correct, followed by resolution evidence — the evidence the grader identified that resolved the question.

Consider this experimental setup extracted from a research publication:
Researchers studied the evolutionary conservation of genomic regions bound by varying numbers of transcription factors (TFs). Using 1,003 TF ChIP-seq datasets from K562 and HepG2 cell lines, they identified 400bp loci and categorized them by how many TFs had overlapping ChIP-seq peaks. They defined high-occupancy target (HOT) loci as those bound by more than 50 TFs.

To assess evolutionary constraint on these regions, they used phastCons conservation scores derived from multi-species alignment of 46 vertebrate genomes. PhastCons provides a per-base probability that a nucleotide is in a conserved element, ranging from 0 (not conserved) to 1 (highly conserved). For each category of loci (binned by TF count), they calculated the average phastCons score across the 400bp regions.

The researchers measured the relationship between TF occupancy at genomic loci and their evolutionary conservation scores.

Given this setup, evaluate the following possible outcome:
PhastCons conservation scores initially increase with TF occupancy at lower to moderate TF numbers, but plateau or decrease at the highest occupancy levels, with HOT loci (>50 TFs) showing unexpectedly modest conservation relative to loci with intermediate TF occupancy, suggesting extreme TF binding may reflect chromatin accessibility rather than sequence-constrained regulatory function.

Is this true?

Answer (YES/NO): NO